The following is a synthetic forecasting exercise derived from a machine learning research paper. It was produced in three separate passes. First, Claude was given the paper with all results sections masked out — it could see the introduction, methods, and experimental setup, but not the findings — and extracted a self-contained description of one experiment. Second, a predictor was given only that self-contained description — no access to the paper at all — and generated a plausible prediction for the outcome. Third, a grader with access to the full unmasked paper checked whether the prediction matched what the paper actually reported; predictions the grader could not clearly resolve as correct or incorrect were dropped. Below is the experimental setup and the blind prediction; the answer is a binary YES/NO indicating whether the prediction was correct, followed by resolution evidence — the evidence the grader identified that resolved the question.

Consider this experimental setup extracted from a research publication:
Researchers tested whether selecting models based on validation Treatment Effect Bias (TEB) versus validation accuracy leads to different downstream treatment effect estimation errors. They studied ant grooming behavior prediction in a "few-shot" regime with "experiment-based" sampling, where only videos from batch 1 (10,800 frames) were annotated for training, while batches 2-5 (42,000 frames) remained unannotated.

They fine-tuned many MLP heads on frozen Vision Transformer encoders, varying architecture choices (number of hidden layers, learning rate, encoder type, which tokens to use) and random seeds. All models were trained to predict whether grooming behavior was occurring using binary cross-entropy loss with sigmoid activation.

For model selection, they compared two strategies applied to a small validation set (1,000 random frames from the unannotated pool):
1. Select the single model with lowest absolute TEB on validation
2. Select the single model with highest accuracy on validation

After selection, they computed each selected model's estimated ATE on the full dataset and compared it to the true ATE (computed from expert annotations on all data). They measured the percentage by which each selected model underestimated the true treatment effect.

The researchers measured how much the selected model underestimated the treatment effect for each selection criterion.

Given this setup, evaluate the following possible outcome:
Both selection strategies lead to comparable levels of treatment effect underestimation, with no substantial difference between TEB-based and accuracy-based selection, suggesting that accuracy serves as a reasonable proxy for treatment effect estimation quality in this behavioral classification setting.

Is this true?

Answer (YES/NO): NO